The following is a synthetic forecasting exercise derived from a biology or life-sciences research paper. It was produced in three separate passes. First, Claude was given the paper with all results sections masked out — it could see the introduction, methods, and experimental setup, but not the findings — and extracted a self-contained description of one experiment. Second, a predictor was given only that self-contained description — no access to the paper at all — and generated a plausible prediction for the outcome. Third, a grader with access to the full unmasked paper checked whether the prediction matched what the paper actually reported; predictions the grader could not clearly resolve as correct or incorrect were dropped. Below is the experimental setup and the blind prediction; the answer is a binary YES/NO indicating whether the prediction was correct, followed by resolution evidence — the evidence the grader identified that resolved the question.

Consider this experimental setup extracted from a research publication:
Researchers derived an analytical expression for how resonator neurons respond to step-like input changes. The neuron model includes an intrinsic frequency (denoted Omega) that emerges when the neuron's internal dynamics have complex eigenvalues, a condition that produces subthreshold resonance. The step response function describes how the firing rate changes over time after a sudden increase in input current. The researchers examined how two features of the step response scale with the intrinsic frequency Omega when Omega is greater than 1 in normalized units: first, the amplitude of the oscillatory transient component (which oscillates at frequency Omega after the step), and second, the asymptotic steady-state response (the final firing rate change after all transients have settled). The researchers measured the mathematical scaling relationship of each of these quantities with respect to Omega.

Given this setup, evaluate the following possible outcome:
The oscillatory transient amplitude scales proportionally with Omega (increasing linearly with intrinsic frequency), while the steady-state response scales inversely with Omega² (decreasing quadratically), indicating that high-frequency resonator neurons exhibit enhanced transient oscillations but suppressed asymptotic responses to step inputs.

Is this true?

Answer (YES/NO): NO